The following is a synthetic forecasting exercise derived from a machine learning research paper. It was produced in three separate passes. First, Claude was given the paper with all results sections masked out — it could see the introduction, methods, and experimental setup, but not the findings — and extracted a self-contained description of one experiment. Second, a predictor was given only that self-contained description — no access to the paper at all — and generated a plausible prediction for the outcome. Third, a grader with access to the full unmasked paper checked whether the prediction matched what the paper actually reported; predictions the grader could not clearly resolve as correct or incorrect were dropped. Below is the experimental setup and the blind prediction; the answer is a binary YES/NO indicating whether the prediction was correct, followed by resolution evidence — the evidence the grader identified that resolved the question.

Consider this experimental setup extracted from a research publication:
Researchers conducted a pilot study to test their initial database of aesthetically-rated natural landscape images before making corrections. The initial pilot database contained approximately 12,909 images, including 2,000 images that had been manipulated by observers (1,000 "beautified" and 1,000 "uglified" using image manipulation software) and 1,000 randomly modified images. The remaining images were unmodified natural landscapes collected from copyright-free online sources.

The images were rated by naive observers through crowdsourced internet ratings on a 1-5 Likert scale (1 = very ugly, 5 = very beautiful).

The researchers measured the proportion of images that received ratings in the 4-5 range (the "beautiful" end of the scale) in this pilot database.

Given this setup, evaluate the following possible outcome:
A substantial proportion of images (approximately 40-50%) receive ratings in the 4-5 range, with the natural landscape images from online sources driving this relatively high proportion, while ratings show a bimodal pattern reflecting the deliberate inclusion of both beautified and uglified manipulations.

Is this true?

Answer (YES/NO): NO